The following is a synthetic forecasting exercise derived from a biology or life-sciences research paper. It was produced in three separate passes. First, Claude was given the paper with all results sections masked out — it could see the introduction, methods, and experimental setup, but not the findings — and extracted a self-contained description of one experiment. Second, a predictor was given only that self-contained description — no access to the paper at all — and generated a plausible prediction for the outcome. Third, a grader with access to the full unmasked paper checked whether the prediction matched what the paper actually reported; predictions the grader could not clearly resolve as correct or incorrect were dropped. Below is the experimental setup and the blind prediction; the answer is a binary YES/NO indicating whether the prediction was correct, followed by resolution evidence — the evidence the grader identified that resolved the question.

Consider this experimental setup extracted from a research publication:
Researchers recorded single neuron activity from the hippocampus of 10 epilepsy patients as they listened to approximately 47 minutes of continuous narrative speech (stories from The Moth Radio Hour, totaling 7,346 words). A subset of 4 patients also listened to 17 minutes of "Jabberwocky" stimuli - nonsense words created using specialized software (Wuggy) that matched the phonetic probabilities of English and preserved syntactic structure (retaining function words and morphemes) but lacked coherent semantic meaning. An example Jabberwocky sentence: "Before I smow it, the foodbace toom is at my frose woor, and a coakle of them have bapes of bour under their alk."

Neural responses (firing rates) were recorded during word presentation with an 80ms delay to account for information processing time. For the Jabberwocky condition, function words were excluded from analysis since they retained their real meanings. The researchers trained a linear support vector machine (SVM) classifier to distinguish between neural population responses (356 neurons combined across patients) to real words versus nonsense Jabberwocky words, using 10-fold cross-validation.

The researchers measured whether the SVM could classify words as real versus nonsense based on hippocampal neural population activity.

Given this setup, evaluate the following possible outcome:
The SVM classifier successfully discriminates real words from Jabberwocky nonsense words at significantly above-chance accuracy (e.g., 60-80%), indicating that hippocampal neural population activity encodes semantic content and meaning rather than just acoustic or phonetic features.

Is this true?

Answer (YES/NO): YES